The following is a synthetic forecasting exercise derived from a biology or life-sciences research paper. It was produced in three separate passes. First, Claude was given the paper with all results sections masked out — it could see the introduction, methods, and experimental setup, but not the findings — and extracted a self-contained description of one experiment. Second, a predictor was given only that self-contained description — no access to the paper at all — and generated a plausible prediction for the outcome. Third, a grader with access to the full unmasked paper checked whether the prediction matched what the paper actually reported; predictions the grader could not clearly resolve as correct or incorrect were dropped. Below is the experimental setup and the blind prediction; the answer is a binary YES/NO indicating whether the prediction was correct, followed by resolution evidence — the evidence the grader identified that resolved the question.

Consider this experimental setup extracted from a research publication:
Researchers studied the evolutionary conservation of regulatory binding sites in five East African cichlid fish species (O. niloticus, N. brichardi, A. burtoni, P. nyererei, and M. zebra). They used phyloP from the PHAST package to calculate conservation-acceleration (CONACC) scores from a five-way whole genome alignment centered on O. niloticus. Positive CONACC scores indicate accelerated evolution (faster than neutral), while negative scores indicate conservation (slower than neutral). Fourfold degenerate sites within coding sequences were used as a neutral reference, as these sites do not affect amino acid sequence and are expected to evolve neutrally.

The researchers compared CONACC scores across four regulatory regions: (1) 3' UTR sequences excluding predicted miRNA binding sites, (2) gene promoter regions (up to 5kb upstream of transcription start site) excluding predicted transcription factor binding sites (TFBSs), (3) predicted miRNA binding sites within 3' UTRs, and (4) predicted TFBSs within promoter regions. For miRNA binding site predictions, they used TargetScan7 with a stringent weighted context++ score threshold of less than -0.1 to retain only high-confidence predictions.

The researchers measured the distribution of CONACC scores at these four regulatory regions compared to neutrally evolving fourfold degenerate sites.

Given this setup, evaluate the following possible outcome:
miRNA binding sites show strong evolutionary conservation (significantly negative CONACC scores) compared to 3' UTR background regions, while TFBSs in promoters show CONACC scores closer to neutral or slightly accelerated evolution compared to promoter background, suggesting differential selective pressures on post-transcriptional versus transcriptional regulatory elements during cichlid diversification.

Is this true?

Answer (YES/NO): NO